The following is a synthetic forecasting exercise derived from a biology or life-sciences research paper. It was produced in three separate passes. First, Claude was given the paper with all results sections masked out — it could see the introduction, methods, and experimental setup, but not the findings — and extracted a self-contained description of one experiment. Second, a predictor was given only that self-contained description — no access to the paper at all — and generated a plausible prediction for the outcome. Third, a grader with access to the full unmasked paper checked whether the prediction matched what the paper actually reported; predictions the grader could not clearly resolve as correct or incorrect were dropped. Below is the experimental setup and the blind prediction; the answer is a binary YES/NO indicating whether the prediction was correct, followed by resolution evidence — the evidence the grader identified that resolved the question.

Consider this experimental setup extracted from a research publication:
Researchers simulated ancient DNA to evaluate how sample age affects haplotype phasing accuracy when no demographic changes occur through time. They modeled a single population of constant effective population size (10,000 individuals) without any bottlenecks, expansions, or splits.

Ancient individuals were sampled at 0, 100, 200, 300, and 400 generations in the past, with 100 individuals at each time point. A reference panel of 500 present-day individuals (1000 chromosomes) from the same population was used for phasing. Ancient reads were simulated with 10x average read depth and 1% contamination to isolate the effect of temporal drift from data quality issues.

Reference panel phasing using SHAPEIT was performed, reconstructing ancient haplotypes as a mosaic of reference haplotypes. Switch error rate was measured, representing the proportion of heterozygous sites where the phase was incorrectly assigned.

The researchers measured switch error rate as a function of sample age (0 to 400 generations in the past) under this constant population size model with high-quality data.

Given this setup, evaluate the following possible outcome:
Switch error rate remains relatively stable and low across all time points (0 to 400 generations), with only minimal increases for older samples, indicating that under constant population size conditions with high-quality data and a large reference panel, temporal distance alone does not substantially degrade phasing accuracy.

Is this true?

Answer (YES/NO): NO